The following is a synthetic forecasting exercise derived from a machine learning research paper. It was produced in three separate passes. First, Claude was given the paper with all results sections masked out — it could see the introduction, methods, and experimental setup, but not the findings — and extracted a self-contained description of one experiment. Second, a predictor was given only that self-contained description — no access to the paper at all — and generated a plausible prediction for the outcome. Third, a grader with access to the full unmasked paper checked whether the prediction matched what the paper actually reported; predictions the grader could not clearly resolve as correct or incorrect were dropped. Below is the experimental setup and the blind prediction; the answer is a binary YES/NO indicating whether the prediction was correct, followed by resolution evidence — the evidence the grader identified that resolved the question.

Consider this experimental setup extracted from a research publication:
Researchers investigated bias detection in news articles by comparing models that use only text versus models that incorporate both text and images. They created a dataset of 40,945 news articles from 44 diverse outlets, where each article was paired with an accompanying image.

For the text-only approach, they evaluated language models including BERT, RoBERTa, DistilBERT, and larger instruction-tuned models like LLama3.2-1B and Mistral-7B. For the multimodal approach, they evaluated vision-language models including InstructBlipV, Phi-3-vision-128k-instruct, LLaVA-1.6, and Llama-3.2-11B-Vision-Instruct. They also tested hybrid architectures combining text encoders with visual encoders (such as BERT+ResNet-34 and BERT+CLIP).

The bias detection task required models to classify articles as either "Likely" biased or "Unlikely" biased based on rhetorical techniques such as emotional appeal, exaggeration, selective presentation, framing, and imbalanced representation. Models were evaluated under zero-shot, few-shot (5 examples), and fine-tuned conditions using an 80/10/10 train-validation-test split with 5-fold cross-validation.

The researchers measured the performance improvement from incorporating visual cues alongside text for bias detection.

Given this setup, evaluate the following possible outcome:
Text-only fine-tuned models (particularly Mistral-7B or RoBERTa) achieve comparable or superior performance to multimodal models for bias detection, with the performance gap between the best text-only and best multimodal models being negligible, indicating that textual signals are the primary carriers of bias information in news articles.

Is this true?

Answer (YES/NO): NO